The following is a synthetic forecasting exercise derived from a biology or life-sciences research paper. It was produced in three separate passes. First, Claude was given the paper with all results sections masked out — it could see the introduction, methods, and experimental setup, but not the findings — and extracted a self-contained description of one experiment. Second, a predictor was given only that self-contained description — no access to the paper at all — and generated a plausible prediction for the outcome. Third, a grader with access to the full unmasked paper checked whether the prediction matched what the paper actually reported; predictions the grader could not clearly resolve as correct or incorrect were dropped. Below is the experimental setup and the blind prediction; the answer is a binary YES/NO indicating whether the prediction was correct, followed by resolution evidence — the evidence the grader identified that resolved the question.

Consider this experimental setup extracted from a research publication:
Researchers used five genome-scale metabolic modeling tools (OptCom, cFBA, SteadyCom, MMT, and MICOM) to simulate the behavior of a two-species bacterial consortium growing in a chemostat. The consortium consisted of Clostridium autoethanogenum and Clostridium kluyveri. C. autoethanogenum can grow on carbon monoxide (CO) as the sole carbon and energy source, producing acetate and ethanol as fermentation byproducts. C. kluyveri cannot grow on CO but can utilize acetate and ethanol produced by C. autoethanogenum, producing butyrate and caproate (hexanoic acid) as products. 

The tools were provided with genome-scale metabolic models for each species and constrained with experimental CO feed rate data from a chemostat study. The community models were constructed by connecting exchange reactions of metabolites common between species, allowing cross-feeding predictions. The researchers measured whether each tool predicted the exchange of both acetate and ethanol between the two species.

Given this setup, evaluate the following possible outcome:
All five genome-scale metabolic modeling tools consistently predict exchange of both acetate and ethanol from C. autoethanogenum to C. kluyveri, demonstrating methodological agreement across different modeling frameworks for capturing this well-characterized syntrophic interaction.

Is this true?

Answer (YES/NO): NO